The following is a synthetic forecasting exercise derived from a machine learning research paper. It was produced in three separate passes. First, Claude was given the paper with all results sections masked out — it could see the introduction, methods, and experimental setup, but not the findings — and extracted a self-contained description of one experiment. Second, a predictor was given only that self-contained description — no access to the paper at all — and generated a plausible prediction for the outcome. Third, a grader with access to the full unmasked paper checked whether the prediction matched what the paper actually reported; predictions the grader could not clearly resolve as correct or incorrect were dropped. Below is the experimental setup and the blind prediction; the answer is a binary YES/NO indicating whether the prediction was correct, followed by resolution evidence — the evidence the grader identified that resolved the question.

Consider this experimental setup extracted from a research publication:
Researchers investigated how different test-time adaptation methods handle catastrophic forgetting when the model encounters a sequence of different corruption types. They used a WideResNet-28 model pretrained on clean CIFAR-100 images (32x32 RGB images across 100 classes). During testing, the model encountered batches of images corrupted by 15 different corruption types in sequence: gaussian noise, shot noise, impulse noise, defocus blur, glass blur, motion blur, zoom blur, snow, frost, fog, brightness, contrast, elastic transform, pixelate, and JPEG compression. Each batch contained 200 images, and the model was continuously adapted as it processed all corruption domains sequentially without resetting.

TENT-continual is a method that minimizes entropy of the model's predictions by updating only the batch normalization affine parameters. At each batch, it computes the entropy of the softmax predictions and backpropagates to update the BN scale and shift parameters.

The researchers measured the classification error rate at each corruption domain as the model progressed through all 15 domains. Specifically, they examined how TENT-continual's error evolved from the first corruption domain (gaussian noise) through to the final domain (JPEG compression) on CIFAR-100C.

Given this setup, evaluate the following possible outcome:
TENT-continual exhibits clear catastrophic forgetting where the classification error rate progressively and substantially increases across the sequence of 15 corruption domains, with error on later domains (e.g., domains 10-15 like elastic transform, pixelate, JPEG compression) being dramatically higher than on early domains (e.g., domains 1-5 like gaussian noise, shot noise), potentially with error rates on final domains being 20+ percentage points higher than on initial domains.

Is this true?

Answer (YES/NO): YES